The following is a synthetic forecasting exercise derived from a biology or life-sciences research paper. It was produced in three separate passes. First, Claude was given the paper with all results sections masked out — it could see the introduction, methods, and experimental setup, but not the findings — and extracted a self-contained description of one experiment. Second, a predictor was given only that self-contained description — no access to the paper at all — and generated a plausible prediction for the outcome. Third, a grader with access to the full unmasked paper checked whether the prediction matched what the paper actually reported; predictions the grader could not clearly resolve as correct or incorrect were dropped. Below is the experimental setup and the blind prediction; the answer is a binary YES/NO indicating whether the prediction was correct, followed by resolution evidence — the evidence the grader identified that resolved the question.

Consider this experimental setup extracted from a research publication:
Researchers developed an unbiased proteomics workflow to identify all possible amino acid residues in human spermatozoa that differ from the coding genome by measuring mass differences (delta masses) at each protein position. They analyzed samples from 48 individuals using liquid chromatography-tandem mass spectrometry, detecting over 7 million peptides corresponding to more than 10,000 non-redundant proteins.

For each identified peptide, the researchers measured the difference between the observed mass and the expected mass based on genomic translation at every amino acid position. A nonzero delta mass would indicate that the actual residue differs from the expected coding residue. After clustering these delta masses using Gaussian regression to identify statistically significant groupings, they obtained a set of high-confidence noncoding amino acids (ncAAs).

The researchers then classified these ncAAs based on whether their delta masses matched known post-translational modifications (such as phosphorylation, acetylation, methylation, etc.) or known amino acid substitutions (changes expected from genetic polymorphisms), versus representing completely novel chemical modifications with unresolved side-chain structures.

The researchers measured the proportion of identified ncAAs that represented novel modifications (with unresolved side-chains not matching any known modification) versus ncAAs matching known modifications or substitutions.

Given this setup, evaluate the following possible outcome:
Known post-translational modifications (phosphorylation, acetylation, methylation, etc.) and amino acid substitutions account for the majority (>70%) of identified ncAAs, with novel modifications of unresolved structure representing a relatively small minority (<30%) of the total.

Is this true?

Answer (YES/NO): NO